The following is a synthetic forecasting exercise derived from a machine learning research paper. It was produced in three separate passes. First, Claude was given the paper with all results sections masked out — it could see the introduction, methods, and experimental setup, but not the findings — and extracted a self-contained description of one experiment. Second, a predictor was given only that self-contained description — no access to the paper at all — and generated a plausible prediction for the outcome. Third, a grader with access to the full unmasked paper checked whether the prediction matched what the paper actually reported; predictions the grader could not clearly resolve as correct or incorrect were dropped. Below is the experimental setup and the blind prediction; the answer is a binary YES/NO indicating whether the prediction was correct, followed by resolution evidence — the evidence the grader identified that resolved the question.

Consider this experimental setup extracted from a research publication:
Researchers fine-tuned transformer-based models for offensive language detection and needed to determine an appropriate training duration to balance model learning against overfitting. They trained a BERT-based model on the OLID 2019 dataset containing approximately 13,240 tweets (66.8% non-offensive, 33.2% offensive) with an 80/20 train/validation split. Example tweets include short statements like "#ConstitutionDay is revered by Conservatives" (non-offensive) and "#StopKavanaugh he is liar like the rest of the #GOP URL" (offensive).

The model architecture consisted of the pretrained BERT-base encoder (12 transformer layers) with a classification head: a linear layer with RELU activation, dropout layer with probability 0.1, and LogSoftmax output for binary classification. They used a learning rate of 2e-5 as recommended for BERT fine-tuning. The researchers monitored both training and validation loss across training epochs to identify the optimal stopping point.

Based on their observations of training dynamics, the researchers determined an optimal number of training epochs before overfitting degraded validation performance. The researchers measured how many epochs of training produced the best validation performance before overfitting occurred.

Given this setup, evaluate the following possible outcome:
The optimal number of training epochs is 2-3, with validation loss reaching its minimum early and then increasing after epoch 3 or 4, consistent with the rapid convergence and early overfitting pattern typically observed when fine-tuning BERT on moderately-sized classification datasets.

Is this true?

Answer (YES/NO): YES